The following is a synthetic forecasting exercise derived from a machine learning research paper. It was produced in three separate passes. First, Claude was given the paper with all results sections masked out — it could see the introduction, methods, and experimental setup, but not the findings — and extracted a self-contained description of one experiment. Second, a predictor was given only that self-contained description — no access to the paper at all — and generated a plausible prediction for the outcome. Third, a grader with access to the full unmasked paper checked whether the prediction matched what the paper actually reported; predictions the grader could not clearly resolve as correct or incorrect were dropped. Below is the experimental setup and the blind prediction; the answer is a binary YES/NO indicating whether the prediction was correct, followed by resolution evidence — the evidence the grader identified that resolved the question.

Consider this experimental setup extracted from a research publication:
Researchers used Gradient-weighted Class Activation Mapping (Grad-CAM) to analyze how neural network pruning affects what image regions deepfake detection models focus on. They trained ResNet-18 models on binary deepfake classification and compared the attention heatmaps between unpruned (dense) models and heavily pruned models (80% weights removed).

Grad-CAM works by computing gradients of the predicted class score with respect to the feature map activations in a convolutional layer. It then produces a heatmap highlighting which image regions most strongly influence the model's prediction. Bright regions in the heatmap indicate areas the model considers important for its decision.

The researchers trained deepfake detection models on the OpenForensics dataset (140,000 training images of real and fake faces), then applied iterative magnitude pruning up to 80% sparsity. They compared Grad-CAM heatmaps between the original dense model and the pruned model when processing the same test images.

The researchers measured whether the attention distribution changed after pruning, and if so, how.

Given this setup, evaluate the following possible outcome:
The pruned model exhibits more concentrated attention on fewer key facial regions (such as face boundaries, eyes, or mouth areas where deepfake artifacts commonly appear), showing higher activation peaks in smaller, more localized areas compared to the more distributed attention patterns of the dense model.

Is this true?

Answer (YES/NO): YES